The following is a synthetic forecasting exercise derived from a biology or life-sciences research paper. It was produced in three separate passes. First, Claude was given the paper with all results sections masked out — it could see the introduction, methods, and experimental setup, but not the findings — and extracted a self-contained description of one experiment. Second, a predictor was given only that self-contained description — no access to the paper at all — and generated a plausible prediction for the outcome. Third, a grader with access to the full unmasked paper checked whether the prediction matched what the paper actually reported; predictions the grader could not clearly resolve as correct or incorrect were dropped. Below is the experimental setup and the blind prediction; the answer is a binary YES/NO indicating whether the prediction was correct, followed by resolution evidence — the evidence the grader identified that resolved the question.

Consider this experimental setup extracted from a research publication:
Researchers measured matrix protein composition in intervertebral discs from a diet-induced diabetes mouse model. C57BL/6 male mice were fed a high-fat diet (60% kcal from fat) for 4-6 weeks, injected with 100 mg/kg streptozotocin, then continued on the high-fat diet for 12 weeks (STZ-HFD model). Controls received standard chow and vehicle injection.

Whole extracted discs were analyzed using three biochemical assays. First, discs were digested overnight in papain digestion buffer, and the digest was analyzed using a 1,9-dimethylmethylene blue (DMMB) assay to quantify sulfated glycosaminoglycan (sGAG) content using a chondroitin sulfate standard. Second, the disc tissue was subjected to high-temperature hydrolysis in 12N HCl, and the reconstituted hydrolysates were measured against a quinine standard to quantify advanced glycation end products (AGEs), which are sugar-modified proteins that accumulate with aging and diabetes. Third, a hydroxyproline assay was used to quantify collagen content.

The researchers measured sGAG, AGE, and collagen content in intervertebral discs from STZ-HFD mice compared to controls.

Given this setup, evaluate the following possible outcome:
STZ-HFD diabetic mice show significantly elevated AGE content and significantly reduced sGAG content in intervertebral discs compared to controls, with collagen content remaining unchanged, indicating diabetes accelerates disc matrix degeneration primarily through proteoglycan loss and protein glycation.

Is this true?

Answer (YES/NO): NO